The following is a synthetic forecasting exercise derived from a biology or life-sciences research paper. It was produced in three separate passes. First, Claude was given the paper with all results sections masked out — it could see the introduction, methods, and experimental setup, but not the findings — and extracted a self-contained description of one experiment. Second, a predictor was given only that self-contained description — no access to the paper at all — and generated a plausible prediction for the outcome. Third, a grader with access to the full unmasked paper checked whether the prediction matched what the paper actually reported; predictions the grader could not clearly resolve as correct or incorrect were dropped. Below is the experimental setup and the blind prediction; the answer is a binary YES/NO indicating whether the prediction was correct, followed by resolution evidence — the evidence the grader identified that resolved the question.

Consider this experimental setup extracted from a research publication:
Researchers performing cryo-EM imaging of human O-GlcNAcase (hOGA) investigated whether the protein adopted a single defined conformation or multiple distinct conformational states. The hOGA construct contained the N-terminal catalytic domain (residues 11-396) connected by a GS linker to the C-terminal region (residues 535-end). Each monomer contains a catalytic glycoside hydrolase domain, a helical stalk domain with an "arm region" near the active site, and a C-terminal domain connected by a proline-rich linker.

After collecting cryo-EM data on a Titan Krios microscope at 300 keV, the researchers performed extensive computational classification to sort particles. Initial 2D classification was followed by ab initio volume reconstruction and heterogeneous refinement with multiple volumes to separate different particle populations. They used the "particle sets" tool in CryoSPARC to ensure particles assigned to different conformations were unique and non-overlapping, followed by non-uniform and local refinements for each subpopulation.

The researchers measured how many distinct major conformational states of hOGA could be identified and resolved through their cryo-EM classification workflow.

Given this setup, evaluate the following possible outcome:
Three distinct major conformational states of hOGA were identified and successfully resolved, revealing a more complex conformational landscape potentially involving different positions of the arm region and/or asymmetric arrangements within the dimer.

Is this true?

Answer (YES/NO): NO